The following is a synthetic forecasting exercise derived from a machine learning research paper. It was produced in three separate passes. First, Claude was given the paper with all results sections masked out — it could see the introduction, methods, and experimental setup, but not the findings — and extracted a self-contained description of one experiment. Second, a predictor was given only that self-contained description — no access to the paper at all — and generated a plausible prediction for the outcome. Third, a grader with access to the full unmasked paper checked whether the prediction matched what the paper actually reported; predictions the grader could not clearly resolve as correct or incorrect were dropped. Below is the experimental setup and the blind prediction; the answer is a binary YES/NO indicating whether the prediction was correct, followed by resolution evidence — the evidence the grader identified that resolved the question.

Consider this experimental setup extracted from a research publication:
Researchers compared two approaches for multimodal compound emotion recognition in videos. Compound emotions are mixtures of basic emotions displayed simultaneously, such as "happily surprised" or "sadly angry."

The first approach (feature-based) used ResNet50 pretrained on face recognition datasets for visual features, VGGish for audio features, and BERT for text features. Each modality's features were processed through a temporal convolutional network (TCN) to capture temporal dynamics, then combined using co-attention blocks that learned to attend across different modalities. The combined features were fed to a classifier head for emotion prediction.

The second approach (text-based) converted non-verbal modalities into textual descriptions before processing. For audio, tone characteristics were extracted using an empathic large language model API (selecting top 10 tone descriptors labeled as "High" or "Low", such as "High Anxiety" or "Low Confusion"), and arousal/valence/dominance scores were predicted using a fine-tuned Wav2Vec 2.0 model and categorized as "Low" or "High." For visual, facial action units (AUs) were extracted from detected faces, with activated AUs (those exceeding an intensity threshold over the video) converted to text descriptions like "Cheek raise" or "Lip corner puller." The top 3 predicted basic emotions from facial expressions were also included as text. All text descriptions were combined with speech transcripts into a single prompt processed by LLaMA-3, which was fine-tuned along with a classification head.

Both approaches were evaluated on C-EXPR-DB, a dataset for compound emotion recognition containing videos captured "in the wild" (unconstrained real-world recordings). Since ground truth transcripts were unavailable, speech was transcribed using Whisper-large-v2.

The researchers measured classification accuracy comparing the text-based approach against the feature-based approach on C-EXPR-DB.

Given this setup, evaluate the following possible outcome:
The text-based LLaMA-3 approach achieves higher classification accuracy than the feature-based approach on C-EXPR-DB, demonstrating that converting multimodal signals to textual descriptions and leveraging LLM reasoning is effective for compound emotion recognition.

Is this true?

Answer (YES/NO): NO